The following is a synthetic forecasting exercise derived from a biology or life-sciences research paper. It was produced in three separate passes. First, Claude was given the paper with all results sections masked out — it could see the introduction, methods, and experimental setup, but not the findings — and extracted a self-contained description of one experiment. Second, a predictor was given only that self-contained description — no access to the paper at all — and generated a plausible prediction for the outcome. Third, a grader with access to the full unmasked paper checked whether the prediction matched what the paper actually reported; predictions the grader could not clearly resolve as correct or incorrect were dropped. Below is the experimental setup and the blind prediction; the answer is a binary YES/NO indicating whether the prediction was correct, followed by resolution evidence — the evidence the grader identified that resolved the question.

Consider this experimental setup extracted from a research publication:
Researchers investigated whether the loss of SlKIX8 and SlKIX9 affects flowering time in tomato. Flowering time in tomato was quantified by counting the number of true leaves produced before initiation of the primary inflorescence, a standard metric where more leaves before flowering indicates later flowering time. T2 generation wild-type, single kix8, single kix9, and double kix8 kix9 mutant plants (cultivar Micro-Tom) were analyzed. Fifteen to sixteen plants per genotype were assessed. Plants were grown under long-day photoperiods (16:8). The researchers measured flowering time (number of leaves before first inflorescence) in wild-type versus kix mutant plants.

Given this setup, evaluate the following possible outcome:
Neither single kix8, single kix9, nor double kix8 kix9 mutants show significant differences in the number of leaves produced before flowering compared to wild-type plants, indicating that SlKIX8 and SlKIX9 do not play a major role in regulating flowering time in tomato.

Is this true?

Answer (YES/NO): NO